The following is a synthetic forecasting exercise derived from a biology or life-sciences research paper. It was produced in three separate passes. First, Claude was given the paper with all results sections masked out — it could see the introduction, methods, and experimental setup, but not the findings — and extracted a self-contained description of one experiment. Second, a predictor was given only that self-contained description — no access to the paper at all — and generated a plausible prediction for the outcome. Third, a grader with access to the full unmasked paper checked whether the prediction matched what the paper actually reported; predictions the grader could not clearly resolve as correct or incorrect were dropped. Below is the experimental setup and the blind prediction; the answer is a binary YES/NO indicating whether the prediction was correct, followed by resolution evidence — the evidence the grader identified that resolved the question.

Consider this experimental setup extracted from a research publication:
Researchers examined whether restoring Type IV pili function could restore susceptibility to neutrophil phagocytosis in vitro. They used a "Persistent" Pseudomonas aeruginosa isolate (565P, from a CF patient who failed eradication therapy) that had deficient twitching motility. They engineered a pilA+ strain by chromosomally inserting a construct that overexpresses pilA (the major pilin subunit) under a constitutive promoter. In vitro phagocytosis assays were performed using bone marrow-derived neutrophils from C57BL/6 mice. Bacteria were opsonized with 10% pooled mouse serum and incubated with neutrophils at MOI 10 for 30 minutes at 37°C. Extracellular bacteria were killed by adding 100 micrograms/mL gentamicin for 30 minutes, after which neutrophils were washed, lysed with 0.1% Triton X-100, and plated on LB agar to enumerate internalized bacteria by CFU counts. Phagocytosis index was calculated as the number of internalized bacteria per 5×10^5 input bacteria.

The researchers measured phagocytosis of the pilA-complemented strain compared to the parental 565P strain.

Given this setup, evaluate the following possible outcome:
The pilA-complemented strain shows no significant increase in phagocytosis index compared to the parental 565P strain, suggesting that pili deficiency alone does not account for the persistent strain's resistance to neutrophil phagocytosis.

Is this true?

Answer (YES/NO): NO